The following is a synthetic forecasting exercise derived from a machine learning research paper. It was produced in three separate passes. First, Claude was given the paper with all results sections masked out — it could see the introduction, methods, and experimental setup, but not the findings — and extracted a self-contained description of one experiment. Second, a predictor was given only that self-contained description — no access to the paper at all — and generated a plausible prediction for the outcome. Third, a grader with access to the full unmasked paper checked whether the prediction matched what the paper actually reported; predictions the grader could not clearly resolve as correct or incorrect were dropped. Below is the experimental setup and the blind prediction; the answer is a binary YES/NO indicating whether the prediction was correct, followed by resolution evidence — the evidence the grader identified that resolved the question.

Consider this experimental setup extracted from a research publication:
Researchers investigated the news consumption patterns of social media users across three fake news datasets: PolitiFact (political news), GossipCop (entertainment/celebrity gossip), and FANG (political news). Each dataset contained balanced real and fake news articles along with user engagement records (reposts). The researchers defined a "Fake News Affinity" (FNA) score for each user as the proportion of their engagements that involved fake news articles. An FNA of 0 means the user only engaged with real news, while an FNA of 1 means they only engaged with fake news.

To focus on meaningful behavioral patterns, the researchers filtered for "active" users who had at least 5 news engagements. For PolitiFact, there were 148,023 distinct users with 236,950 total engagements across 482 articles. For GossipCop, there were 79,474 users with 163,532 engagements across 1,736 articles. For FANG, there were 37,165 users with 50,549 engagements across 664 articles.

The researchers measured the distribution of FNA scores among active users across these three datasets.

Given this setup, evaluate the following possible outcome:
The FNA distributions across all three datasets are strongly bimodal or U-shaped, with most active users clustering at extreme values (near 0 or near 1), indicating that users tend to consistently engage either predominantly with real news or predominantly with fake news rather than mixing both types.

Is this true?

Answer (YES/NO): YES